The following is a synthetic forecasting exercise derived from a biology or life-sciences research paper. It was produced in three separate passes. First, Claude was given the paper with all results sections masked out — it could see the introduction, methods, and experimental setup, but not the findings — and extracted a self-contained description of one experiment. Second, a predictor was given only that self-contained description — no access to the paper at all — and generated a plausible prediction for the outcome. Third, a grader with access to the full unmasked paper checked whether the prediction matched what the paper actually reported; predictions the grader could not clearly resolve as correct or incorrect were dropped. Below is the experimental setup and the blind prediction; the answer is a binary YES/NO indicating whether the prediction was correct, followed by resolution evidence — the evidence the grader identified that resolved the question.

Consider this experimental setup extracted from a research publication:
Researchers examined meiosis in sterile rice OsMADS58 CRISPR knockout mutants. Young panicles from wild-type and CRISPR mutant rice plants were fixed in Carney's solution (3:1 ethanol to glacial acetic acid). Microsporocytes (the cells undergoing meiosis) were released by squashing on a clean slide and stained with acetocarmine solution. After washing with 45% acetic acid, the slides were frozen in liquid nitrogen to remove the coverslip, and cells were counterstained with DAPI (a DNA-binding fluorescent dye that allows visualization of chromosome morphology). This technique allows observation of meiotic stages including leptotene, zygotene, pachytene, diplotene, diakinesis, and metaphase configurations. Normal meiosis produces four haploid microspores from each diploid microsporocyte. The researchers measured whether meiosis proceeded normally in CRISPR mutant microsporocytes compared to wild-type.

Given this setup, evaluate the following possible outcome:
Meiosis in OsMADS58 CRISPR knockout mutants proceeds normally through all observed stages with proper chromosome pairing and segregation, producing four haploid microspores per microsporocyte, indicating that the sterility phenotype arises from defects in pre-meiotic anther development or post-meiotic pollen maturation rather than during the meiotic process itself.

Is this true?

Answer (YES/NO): NO